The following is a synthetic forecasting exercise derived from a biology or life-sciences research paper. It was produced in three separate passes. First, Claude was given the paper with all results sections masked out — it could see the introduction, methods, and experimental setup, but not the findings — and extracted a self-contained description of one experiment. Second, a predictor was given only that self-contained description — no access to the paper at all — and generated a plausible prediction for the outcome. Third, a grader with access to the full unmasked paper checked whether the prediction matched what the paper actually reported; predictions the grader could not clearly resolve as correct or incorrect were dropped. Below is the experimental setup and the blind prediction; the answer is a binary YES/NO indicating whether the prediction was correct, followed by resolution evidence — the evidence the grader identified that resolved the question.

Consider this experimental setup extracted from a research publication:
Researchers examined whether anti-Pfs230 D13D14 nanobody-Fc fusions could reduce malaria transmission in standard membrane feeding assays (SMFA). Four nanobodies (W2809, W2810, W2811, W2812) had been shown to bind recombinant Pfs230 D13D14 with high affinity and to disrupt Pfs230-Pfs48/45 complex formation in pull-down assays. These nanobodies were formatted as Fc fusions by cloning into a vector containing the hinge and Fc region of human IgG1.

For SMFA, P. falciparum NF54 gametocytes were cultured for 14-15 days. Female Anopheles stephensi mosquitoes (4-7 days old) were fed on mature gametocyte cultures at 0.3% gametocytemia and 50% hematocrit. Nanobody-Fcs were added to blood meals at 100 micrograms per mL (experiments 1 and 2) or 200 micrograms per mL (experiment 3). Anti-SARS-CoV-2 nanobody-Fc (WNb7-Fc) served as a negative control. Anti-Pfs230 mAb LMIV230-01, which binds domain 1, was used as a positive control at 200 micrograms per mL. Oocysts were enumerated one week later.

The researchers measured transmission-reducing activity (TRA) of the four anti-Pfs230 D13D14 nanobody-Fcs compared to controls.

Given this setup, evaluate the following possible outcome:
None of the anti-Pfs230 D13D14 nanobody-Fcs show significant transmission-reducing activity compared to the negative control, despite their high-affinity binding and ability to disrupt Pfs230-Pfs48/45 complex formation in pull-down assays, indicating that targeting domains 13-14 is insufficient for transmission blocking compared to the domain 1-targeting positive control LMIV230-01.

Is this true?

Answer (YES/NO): NO